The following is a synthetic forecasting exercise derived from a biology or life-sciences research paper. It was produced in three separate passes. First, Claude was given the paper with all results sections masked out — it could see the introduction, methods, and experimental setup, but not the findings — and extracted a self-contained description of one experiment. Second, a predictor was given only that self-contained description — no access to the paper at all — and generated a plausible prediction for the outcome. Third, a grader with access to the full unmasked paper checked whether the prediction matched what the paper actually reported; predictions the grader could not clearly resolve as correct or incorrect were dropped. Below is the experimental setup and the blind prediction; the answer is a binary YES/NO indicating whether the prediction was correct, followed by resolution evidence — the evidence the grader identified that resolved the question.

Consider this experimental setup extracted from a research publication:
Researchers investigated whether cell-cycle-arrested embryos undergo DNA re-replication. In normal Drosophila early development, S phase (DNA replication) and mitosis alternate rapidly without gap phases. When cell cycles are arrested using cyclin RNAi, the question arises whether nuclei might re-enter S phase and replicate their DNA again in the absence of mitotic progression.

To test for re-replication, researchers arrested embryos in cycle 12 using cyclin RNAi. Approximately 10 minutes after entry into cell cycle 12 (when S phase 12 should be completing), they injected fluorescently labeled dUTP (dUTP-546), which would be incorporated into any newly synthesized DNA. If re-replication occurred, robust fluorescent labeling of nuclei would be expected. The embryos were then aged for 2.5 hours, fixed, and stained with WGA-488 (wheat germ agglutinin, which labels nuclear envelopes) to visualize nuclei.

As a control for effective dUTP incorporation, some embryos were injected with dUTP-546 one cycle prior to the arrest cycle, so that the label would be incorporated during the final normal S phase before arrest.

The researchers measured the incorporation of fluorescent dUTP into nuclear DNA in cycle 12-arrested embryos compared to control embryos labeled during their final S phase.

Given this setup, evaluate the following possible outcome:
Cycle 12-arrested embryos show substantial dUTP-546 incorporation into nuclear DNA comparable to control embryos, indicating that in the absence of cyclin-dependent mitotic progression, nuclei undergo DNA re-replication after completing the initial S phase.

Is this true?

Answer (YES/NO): NO